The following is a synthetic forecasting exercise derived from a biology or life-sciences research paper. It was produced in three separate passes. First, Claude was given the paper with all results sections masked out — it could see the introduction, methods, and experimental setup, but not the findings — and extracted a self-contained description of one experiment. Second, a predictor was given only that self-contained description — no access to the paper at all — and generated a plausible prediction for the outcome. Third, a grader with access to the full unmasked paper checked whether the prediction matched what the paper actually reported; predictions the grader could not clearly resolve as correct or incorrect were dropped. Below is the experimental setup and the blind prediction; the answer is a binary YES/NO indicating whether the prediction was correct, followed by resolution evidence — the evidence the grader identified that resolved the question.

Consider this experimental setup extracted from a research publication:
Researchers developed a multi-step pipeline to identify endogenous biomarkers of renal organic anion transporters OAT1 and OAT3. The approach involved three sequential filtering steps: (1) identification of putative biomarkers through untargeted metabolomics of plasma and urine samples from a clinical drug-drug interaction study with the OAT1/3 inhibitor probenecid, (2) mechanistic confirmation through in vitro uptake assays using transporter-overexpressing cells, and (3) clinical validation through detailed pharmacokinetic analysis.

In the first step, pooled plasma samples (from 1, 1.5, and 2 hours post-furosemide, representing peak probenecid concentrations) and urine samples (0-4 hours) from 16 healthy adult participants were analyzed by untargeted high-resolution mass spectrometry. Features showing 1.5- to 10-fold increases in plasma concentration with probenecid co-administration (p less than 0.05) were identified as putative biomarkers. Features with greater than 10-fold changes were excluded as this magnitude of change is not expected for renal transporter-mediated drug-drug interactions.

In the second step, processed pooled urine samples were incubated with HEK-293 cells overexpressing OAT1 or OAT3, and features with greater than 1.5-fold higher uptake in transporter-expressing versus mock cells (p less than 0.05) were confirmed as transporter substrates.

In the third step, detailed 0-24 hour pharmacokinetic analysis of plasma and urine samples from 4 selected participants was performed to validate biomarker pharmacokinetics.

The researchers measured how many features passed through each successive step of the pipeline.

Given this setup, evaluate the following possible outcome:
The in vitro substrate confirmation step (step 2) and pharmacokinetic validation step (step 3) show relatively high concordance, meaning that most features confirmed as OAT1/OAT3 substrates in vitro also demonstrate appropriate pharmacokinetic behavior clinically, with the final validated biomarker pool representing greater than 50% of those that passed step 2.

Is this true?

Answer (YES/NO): NO